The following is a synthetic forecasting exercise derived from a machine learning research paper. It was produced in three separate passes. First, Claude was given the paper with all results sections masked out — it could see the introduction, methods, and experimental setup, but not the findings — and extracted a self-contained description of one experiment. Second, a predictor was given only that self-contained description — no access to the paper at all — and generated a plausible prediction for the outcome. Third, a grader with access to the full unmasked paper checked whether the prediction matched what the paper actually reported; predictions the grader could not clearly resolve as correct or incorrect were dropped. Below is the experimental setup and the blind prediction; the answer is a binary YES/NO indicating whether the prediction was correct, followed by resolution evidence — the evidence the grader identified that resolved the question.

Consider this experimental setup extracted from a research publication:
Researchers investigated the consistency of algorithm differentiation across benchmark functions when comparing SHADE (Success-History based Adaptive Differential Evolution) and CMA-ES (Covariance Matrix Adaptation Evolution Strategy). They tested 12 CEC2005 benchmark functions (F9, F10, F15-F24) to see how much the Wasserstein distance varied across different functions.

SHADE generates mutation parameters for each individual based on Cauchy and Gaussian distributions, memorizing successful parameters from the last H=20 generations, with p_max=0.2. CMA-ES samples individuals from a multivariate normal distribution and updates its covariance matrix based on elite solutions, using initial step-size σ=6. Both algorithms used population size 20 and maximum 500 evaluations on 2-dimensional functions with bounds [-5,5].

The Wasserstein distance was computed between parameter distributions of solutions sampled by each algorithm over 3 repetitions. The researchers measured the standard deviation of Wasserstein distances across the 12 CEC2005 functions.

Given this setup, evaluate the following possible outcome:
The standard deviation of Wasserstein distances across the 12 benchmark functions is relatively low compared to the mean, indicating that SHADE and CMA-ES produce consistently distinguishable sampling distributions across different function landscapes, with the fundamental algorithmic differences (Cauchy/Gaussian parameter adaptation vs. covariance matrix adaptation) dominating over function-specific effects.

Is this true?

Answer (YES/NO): NO